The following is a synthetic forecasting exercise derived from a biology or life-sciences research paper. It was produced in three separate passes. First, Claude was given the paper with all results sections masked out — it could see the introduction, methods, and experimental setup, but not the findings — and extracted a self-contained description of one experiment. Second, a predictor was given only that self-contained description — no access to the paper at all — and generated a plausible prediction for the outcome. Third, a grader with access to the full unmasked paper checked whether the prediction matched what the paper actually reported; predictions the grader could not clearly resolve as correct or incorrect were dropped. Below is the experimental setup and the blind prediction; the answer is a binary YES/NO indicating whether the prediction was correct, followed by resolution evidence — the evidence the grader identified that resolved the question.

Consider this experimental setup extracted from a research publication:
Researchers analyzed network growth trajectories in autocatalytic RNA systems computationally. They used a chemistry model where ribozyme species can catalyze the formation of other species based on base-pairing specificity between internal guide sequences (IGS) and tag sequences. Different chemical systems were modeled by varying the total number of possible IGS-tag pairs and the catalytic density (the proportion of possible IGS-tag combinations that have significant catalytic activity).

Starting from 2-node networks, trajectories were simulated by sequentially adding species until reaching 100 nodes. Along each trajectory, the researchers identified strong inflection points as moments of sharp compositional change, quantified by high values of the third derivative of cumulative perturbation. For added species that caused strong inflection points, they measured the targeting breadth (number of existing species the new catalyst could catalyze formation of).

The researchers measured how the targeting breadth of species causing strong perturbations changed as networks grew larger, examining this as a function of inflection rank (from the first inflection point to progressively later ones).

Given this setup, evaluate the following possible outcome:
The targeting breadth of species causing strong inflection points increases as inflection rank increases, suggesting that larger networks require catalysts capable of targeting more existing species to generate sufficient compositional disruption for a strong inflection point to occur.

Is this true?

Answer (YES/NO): YES